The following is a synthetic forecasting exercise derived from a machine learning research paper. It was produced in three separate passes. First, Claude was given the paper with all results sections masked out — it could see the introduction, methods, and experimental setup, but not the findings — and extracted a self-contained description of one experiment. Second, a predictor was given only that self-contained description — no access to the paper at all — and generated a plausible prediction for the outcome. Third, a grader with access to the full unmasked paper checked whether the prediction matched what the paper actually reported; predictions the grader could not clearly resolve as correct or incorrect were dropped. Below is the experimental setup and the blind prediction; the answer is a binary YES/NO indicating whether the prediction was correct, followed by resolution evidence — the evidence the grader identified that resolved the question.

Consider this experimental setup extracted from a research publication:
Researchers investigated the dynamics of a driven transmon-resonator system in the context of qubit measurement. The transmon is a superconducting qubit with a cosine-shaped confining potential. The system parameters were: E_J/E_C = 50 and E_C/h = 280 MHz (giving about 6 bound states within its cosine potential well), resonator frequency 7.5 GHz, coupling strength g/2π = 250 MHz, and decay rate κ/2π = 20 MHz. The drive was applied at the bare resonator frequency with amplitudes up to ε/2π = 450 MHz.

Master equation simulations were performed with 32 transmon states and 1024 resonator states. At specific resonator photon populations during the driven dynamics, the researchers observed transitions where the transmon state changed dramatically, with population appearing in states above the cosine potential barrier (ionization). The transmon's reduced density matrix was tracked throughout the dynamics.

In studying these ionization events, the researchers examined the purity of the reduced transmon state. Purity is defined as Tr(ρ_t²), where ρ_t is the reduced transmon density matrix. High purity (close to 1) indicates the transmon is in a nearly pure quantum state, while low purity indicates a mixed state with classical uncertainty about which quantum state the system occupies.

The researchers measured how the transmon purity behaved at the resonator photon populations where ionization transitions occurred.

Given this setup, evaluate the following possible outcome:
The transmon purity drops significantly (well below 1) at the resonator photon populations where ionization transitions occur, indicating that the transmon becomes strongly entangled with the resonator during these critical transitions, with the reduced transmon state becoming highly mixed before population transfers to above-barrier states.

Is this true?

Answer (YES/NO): YES